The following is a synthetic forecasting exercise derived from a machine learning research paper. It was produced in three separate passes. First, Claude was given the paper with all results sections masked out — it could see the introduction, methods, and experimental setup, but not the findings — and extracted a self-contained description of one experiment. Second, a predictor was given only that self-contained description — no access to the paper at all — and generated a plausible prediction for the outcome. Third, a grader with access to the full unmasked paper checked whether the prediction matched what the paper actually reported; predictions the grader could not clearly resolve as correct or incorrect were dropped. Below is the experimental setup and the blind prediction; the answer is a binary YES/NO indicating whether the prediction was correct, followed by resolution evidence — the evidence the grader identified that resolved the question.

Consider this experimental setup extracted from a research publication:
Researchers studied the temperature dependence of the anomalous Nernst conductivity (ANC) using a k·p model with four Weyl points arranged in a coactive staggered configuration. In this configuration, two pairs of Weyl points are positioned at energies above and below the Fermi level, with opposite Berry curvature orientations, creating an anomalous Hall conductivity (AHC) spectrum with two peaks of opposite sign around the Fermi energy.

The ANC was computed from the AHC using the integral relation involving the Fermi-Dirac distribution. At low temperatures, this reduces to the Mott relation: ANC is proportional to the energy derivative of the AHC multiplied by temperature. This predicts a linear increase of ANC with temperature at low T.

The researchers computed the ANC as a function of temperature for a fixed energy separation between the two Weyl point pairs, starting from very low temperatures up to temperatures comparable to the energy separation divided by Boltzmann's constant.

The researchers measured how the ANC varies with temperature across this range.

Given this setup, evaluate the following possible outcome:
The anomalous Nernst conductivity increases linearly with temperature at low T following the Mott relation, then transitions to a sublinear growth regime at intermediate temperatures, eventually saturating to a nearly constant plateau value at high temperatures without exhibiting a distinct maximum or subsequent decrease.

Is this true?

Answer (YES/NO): NO